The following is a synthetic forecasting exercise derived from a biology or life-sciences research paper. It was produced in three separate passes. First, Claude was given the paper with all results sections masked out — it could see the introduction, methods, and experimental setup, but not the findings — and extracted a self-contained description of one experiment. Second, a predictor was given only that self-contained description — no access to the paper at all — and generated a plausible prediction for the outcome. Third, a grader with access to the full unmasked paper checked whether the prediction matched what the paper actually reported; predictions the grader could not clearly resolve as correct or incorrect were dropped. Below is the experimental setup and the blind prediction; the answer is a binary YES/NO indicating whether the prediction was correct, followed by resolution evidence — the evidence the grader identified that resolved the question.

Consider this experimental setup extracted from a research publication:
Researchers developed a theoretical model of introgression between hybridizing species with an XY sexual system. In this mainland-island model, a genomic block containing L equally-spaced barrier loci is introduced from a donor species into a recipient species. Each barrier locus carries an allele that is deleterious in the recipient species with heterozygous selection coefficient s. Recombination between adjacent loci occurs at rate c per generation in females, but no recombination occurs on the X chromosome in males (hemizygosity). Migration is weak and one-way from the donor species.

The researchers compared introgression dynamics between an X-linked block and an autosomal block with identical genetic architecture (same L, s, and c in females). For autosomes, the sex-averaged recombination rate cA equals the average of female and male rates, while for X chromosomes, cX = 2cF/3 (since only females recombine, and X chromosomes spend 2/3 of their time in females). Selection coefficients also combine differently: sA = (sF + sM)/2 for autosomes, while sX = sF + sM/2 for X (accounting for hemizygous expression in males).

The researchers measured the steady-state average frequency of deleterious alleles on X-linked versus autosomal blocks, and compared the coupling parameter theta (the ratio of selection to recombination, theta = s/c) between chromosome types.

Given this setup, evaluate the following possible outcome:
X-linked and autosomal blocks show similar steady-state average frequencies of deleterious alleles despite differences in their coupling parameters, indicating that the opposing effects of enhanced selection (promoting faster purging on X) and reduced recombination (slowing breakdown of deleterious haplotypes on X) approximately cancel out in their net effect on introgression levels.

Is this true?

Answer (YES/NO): NO